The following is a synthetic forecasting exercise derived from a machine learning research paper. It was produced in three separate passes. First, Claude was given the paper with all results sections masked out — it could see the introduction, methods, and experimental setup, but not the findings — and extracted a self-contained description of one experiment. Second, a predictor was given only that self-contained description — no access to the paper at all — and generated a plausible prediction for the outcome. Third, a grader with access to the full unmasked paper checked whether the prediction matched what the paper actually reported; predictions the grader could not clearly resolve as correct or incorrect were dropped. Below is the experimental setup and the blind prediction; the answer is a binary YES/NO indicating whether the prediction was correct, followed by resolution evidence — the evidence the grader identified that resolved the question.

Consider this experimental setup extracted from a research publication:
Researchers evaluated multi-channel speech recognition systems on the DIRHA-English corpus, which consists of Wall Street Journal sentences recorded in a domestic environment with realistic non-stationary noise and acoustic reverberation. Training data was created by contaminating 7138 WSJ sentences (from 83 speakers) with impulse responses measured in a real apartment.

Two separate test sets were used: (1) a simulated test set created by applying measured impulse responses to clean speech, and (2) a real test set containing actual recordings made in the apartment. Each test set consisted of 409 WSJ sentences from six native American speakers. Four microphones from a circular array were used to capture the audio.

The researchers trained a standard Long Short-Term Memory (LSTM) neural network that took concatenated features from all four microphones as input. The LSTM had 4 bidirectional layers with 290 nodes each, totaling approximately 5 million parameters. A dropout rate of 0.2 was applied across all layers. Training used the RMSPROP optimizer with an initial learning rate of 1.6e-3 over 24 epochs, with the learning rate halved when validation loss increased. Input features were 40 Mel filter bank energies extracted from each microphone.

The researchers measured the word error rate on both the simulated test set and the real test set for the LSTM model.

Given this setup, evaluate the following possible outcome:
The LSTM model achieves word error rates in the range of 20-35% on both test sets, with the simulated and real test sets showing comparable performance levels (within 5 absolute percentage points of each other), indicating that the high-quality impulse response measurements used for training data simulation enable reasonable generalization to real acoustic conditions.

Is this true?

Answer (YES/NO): NO